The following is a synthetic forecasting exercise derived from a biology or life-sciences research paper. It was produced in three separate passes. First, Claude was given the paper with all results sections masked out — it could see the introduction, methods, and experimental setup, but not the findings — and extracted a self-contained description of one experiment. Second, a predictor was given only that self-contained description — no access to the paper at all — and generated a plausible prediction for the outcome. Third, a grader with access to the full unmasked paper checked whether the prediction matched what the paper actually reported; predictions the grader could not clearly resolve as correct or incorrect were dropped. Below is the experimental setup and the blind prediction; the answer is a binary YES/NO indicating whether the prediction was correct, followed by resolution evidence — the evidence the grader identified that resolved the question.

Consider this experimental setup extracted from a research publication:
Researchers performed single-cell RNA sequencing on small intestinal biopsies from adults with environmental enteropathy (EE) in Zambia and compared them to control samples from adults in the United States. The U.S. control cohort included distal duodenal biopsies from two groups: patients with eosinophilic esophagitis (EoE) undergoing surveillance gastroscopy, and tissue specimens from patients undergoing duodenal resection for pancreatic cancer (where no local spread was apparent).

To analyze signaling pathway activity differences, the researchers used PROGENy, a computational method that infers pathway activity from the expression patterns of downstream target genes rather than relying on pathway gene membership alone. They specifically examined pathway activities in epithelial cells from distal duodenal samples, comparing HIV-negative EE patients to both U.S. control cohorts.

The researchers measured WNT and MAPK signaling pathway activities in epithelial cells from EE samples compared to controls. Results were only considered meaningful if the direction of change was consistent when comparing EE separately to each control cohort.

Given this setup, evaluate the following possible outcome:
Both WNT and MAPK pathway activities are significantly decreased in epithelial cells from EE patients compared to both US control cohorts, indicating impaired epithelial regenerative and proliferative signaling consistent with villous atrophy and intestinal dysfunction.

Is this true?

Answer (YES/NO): NO